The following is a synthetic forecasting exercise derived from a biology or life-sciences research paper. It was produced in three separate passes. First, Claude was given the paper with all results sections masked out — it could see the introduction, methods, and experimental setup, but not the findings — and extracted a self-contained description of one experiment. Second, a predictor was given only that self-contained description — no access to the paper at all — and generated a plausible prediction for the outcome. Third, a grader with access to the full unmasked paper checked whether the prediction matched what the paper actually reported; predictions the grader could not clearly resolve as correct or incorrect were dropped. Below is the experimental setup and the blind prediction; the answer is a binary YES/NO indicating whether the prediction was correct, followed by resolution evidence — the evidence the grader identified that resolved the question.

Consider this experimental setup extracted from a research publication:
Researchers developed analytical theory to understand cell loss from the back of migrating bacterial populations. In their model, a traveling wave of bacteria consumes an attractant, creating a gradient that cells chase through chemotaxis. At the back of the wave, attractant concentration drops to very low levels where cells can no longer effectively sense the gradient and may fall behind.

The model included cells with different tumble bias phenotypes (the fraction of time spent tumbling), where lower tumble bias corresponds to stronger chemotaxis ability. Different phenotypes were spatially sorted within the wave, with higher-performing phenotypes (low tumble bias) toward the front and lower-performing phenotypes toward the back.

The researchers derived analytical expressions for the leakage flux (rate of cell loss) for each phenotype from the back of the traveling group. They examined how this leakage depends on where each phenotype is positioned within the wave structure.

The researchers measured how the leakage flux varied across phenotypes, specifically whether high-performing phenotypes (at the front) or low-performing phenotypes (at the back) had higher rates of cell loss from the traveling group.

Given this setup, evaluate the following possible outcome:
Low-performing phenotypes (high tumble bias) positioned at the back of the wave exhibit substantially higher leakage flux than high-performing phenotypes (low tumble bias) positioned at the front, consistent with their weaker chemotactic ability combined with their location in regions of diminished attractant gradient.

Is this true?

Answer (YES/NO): YES